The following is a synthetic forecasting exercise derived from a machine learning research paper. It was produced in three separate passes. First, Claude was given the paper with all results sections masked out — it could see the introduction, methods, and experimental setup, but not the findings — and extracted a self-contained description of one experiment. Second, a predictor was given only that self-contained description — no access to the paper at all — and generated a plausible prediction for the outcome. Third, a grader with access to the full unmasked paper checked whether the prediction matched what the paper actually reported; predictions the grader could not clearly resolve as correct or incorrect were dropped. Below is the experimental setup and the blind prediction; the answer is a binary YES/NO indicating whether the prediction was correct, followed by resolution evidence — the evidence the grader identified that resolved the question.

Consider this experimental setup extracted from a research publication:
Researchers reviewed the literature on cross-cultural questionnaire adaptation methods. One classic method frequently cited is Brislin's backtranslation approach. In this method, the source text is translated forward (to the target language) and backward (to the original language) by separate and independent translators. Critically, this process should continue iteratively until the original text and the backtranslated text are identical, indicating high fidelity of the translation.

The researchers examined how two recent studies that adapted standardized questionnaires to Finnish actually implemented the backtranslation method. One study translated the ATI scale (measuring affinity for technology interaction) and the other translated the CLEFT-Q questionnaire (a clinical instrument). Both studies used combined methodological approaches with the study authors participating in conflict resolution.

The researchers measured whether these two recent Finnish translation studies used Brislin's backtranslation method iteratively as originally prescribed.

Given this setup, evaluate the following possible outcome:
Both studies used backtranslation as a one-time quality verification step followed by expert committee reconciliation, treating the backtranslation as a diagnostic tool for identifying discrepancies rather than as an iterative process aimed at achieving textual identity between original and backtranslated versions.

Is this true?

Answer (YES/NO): NO